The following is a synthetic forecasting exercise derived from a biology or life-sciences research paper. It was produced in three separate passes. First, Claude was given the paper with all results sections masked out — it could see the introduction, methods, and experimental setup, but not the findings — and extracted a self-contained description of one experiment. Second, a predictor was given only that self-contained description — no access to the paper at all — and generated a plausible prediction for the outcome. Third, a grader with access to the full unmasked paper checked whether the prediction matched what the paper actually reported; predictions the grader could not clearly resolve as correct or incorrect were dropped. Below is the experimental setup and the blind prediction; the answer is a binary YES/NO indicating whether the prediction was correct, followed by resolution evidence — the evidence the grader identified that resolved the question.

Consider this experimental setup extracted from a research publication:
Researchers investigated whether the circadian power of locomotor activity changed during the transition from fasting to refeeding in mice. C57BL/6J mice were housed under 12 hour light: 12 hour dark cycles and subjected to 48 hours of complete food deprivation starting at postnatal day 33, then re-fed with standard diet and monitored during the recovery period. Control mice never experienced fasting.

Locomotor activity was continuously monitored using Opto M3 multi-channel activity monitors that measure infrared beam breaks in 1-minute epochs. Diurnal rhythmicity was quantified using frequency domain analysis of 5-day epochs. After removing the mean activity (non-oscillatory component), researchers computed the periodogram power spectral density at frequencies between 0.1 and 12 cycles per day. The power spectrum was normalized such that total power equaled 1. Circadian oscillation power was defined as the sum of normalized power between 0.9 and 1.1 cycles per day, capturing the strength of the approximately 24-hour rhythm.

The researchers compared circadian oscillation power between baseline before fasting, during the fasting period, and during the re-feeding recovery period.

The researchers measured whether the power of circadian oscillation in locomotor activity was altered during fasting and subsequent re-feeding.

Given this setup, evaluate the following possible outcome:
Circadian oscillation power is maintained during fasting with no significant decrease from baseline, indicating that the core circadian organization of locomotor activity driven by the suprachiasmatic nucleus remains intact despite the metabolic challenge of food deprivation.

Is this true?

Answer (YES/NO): NO